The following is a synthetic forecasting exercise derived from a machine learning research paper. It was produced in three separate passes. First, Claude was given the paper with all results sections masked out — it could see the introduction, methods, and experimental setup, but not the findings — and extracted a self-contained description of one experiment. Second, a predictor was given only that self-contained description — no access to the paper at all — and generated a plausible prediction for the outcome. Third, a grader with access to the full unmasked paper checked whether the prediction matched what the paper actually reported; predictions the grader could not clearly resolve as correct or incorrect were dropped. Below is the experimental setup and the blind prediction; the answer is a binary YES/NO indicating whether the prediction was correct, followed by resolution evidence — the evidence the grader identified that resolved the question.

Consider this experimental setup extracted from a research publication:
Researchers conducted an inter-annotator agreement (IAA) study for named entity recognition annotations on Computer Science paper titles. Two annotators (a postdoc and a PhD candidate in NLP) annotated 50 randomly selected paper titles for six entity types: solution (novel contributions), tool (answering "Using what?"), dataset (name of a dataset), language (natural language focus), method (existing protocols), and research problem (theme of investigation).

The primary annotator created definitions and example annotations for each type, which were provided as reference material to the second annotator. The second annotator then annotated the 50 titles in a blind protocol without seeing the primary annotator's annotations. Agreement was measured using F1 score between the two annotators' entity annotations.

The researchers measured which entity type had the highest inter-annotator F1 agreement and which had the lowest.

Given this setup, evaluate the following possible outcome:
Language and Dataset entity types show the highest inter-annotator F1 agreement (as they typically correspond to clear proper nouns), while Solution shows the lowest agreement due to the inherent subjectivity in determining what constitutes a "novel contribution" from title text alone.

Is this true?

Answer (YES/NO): NO